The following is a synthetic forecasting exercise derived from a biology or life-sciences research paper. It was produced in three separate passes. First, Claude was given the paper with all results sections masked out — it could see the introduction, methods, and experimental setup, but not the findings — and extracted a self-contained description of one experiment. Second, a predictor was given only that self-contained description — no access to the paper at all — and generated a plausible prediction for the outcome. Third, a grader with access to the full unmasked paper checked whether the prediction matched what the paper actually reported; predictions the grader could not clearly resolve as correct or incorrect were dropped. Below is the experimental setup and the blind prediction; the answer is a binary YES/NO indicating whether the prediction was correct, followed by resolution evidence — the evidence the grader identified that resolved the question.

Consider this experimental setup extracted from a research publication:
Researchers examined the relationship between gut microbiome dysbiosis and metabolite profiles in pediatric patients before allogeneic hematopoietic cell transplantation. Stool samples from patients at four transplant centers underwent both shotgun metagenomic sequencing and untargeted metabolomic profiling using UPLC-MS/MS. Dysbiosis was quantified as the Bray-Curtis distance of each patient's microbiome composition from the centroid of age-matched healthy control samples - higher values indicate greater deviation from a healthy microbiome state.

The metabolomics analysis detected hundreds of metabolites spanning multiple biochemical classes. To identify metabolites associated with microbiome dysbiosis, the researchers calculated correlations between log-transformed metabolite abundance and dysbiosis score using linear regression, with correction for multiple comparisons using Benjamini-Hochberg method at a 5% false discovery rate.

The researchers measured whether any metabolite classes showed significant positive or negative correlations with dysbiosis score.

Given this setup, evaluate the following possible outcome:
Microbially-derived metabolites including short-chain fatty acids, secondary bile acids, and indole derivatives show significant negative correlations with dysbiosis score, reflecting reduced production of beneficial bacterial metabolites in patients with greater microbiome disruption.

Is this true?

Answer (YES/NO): NO